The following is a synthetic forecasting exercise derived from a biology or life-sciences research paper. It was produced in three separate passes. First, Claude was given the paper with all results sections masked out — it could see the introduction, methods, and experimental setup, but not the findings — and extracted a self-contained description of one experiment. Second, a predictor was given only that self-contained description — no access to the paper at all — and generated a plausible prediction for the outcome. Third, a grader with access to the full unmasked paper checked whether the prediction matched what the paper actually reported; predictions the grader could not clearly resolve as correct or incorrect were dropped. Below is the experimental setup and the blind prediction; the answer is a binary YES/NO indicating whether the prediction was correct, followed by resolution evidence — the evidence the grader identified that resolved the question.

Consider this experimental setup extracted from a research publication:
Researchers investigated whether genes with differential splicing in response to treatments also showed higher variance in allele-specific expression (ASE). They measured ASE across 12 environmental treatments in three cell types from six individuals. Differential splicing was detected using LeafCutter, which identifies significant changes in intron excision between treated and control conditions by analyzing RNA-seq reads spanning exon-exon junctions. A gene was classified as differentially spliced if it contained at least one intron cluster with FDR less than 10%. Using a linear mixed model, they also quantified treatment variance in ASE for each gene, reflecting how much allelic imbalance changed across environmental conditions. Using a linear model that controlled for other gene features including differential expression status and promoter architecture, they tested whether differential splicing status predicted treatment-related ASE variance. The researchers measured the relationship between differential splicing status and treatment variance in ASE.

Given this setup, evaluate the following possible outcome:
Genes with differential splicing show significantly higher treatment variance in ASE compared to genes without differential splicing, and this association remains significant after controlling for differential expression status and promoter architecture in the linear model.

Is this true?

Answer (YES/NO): YES